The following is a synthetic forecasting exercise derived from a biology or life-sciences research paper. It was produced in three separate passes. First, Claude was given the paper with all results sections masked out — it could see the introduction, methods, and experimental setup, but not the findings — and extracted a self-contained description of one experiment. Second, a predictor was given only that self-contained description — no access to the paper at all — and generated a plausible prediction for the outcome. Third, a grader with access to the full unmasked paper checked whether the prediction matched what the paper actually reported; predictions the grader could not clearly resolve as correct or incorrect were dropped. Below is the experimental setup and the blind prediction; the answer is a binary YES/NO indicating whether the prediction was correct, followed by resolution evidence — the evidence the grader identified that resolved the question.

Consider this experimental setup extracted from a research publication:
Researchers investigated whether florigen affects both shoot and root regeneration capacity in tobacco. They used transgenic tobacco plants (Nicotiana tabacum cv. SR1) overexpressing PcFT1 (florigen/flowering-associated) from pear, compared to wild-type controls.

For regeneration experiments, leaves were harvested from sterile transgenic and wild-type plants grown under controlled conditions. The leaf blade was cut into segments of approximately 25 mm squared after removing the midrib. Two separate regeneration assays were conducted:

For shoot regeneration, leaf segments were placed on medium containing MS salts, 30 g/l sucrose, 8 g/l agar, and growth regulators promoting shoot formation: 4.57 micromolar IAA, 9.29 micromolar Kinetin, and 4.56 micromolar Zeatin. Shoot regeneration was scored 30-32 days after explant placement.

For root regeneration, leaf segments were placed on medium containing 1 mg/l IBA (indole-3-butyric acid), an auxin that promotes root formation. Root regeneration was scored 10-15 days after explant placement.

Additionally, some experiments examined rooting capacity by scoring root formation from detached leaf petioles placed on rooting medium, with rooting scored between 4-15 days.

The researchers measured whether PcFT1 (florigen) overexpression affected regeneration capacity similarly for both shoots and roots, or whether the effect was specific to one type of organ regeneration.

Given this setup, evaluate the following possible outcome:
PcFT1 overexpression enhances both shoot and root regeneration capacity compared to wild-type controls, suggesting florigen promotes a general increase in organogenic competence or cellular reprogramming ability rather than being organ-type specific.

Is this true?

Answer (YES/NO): NO